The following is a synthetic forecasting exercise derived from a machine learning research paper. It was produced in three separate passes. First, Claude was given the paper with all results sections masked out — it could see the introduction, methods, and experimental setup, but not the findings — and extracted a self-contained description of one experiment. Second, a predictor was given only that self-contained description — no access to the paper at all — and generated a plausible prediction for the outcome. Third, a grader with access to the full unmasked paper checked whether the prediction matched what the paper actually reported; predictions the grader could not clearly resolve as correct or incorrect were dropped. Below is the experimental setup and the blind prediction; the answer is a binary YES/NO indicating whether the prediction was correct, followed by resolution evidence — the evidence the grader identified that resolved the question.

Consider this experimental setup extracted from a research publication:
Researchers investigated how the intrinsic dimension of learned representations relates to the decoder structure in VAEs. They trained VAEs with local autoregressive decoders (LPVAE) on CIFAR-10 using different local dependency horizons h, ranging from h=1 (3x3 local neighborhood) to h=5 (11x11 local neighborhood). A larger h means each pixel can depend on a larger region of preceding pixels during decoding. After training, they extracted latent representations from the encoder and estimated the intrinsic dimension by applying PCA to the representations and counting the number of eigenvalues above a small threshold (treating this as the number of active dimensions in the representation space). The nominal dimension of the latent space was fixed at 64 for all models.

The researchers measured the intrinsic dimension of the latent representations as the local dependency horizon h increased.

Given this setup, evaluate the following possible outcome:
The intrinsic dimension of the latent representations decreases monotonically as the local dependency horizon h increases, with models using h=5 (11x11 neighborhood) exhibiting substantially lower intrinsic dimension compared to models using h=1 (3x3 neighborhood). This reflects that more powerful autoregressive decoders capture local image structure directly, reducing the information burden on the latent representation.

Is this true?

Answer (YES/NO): NO